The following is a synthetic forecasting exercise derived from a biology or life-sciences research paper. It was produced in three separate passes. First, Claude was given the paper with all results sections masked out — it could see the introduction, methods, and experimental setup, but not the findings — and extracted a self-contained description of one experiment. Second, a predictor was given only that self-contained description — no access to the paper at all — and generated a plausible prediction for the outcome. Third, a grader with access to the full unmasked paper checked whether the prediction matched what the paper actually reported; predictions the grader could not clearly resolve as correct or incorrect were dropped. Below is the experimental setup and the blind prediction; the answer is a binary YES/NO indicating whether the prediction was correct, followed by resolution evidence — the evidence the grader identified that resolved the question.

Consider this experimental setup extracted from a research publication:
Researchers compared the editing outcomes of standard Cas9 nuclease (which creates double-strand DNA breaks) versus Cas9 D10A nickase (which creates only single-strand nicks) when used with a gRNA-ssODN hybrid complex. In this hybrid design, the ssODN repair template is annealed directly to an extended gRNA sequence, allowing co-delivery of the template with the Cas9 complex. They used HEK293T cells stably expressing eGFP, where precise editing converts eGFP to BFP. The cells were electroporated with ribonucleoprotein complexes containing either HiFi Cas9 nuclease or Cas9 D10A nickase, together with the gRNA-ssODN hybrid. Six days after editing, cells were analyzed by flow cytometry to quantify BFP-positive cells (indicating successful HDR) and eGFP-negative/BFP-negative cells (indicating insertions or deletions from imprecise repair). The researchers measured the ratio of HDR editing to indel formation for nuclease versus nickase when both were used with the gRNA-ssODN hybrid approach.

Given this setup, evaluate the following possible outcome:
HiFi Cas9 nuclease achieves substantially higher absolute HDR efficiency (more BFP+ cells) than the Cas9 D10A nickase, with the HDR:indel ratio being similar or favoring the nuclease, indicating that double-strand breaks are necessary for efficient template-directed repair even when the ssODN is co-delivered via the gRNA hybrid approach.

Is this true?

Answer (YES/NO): NO